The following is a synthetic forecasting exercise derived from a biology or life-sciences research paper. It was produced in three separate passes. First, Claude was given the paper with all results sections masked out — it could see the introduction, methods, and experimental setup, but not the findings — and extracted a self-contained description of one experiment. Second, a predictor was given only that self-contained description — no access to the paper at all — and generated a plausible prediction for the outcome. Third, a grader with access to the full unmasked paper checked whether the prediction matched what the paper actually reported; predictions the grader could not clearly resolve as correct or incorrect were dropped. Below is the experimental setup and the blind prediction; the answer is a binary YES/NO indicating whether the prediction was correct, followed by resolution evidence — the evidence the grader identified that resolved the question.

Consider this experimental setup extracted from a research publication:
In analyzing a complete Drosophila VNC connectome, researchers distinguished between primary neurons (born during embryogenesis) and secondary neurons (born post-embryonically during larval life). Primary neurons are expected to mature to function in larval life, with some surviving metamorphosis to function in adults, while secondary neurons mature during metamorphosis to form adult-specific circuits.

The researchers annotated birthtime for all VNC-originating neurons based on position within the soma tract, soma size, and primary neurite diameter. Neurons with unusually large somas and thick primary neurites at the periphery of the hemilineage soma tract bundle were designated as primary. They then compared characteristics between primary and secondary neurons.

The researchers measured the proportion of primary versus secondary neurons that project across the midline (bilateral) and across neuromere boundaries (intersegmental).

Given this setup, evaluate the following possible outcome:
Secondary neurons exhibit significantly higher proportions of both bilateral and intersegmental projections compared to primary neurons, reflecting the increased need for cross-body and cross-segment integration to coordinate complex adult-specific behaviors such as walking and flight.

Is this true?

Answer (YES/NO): NO